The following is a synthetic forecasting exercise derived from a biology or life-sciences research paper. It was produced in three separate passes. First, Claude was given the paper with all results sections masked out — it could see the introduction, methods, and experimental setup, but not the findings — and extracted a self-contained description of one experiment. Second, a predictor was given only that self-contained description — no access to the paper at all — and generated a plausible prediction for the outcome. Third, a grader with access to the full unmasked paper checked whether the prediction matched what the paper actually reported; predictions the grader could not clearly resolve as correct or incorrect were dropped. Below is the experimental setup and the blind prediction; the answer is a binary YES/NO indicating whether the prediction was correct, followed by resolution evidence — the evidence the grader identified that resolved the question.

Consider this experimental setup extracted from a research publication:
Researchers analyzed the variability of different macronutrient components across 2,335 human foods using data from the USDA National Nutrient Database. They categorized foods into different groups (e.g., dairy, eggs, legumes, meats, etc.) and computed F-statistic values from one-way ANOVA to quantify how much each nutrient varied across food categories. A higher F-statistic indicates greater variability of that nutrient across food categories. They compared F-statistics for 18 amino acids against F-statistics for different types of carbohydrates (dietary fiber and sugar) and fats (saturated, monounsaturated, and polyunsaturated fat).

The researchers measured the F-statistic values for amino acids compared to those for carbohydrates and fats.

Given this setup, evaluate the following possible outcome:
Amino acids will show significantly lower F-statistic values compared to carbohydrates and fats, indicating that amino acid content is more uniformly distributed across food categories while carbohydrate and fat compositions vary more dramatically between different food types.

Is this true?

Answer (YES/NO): NO